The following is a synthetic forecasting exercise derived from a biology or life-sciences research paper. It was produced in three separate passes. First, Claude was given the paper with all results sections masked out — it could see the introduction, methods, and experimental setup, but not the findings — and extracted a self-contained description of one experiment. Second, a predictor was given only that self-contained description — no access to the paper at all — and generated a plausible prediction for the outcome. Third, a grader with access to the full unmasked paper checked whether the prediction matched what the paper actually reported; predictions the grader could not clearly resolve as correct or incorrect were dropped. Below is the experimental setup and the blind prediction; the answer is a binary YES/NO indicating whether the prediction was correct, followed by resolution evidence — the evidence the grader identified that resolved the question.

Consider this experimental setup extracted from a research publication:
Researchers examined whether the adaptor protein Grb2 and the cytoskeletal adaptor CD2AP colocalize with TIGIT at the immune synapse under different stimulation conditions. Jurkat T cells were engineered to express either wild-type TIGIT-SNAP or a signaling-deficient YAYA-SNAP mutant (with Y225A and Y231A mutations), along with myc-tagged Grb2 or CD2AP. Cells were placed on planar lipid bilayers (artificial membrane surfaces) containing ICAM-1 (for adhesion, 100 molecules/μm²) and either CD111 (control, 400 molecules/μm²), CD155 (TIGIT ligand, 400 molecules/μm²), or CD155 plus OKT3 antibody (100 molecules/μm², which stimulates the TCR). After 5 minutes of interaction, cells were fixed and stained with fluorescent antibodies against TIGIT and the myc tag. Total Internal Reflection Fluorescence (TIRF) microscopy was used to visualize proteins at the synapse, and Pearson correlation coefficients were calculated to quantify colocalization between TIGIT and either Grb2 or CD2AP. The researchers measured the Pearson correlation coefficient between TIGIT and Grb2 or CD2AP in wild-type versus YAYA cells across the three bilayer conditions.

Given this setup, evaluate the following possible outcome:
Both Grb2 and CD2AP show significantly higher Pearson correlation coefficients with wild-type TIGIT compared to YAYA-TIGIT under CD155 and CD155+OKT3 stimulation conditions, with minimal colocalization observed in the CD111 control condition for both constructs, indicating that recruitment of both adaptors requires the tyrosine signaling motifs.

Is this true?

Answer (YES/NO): NO